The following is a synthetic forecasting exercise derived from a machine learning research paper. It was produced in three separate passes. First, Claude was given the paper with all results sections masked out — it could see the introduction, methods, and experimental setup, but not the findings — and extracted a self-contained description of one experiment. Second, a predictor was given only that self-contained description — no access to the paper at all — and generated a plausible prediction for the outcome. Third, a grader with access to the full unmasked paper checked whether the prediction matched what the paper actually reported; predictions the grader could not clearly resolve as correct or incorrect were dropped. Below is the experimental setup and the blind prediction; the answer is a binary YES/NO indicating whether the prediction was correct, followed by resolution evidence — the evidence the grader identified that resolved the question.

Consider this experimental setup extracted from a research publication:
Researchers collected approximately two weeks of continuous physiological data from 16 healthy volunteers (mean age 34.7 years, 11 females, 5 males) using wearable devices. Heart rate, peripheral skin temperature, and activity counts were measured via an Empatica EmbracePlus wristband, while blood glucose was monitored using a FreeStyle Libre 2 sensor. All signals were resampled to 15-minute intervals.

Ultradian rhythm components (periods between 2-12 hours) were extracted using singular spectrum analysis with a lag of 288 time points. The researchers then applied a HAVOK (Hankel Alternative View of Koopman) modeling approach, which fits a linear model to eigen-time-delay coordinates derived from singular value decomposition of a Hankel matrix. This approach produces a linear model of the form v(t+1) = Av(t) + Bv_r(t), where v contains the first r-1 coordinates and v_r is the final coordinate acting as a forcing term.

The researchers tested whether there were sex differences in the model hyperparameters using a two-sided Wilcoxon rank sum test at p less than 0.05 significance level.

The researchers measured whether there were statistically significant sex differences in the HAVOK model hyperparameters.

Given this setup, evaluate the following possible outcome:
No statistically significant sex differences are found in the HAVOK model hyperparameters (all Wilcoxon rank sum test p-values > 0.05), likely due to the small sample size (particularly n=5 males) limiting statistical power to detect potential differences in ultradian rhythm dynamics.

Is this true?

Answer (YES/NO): NO